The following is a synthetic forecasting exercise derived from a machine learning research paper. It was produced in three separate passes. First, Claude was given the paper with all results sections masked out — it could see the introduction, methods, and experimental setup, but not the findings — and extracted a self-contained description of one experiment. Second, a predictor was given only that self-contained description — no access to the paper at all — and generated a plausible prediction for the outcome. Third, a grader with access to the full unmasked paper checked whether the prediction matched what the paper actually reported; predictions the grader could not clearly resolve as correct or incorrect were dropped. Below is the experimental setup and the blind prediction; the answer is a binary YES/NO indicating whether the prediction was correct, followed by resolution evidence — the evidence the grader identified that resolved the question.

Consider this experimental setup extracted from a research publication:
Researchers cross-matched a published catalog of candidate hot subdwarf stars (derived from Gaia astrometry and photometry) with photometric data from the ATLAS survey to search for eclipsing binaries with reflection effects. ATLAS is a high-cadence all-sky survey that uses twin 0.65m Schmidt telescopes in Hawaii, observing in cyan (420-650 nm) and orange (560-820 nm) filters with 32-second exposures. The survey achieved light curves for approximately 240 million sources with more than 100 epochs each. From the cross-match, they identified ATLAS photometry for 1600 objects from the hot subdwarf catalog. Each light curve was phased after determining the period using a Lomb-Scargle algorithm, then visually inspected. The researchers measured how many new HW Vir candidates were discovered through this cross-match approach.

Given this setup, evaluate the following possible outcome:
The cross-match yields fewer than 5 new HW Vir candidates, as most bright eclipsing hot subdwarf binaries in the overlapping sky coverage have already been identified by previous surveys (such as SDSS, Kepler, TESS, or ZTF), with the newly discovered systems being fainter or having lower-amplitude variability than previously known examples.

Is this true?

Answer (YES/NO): NO